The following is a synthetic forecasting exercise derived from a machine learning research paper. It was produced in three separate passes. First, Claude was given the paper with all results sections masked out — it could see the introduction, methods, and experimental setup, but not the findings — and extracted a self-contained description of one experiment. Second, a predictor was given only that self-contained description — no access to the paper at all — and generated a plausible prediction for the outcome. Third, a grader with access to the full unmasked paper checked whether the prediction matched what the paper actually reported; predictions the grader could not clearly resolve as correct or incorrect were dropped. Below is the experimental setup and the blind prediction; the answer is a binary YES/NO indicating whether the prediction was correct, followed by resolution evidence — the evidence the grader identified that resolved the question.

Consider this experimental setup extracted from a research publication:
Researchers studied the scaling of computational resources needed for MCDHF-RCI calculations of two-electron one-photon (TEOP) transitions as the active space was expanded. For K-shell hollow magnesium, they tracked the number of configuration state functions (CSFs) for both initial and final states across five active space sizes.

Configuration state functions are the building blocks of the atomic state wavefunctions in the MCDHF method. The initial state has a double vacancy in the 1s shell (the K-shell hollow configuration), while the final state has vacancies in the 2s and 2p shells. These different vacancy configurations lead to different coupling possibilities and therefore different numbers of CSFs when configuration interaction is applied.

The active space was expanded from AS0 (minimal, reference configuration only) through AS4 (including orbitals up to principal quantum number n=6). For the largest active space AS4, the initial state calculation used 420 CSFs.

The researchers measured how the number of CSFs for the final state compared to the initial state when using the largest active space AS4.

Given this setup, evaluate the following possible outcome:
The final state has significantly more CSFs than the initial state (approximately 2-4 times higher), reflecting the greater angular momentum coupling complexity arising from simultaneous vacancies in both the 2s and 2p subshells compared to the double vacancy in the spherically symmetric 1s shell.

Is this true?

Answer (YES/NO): NO